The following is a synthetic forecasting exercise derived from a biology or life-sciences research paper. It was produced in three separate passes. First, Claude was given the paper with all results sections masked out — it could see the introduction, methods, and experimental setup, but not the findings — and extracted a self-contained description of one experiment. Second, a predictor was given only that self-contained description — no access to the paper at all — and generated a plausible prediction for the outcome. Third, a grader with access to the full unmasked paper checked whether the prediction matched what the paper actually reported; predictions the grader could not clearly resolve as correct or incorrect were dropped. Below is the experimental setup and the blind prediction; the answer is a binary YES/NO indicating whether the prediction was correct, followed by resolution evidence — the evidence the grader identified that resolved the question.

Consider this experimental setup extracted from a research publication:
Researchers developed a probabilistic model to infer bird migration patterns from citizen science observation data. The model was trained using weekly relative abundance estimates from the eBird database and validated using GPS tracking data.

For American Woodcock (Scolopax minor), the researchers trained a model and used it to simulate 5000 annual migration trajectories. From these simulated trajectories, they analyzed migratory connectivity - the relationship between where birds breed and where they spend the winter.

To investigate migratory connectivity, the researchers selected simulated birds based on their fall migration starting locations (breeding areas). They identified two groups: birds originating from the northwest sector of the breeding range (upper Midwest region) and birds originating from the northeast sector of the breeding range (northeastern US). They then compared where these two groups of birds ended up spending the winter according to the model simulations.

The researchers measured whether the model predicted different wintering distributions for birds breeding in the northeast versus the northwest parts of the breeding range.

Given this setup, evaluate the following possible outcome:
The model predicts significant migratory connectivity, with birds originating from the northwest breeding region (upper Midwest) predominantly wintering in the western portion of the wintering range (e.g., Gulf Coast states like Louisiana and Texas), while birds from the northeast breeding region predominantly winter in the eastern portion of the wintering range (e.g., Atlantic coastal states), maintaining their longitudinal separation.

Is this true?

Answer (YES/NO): YES